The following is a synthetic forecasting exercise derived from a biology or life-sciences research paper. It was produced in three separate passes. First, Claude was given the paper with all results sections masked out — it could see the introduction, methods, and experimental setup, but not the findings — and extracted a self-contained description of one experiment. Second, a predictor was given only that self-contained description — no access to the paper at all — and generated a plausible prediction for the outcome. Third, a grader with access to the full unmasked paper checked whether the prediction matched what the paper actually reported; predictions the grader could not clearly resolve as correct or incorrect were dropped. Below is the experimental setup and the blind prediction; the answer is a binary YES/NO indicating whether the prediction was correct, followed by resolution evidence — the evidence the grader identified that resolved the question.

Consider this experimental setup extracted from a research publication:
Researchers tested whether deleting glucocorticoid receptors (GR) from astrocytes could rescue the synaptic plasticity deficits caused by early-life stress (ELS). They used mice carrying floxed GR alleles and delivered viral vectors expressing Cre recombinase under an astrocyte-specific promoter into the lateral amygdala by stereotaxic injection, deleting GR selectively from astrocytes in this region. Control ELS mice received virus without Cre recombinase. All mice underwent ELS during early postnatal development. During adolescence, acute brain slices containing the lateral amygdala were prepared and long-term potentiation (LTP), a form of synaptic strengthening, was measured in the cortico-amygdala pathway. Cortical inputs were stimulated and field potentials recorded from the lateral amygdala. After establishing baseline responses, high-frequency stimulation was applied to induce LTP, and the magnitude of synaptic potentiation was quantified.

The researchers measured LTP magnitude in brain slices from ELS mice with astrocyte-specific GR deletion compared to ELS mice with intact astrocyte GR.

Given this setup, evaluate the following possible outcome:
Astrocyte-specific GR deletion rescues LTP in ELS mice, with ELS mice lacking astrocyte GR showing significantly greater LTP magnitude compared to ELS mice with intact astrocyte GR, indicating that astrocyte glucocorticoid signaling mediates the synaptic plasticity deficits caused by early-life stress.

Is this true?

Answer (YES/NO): NO